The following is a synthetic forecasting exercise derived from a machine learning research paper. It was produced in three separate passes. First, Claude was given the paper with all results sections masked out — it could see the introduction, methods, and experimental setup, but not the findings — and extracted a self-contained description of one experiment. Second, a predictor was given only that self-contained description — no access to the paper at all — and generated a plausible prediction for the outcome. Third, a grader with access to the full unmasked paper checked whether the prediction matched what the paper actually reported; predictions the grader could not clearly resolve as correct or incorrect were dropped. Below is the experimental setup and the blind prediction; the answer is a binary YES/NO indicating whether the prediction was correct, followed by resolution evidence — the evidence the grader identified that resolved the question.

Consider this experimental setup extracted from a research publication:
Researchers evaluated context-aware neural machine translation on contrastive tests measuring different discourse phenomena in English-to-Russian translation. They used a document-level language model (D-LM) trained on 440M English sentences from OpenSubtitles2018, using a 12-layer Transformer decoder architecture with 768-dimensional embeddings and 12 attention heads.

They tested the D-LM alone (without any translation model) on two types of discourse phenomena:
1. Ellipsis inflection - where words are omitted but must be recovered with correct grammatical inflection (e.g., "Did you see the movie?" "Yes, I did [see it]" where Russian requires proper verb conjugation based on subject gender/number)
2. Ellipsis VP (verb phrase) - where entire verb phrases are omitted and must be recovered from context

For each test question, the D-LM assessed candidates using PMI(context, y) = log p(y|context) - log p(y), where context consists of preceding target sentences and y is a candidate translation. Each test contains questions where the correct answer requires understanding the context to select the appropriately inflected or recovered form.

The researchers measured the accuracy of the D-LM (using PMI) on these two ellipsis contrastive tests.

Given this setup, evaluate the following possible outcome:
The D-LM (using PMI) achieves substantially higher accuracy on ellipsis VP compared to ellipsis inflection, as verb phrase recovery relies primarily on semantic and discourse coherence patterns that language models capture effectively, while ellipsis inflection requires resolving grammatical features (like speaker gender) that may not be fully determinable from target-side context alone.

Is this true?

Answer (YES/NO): YES